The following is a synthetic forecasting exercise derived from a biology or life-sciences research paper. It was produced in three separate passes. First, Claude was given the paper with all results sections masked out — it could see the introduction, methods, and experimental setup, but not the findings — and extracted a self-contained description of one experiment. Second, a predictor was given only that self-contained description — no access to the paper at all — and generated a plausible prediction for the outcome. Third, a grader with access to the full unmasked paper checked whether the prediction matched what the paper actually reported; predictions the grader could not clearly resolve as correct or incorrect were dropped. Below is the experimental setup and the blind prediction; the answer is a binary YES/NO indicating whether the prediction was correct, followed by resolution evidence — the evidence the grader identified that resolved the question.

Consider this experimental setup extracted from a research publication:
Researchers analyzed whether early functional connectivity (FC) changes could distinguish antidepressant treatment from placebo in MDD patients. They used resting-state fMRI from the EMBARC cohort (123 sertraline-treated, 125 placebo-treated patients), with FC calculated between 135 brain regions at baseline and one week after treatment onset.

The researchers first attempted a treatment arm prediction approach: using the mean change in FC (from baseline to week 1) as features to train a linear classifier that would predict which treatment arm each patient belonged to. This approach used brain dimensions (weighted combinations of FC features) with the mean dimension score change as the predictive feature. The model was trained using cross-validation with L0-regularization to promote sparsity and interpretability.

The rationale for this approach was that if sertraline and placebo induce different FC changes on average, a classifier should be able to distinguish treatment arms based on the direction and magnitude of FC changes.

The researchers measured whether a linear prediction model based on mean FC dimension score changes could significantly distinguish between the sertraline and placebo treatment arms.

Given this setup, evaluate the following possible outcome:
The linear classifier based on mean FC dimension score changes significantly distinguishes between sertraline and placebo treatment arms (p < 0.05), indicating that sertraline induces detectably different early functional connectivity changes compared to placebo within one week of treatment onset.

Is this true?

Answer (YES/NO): NO